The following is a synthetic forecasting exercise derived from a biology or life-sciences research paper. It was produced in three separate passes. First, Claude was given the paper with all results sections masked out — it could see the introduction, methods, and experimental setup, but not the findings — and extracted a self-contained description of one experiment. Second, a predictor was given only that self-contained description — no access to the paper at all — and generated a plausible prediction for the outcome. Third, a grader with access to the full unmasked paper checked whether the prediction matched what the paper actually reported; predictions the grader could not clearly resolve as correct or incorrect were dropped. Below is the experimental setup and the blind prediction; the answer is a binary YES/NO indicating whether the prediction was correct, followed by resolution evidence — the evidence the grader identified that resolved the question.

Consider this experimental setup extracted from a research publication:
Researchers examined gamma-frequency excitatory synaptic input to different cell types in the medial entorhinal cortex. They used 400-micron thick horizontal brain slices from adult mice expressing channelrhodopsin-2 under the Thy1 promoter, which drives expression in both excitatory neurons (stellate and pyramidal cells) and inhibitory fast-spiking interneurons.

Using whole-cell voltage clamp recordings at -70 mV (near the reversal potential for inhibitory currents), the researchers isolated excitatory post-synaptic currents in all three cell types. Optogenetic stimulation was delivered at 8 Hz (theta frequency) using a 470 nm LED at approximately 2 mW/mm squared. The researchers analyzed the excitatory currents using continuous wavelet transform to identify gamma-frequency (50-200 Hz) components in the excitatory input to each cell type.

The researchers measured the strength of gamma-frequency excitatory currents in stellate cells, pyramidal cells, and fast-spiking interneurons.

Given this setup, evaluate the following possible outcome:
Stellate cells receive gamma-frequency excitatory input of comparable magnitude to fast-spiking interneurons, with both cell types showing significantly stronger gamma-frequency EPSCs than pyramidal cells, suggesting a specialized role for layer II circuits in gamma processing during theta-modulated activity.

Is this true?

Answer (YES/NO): NO